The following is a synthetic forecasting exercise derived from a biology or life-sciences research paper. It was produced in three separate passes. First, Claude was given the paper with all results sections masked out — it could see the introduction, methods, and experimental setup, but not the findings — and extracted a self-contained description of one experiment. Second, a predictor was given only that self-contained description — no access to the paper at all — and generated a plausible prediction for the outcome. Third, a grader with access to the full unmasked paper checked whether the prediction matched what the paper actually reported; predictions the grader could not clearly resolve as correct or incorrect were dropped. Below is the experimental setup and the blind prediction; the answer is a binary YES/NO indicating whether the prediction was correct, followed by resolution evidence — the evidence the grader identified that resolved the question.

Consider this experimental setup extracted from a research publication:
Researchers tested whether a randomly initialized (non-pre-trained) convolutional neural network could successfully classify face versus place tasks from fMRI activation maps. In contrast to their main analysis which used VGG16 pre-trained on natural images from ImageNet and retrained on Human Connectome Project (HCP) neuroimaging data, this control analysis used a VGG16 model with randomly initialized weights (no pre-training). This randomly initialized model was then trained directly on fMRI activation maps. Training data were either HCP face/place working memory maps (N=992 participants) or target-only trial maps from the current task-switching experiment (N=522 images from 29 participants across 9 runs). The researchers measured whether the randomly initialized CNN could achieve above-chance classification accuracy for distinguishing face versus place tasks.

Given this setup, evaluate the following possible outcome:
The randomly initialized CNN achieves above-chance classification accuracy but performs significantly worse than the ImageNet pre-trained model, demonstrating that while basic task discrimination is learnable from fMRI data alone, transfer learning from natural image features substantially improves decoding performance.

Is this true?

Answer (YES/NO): NO